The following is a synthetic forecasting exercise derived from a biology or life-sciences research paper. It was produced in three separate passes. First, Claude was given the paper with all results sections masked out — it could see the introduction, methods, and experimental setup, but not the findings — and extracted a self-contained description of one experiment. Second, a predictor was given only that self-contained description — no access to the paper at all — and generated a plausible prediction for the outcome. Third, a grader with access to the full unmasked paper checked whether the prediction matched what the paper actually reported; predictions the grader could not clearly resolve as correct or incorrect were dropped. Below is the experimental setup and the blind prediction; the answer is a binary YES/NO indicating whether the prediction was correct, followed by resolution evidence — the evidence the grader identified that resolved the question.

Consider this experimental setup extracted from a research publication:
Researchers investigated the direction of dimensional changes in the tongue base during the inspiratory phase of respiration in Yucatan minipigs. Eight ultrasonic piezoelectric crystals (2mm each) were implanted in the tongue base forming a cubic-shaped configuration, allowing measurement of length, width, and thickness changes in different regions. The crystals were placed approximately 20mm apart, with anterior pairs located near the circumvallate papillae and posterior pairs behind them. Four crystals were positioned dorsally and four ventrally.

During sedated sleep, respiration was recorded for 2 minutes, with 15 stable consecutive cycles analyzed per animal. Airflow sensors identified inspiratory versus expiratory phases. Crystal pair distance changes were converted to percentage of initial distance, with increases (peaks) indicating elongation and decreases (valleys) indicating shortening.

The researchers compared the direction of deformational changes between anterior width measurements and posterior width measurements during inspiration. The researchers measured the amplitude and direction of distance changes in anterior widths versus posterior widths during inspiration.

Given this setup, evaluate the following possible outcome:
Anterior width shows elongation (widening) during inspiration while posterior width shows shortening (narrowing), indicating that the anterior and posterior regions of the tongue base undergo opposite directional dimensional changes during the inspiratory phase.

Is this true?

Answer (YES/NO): YES